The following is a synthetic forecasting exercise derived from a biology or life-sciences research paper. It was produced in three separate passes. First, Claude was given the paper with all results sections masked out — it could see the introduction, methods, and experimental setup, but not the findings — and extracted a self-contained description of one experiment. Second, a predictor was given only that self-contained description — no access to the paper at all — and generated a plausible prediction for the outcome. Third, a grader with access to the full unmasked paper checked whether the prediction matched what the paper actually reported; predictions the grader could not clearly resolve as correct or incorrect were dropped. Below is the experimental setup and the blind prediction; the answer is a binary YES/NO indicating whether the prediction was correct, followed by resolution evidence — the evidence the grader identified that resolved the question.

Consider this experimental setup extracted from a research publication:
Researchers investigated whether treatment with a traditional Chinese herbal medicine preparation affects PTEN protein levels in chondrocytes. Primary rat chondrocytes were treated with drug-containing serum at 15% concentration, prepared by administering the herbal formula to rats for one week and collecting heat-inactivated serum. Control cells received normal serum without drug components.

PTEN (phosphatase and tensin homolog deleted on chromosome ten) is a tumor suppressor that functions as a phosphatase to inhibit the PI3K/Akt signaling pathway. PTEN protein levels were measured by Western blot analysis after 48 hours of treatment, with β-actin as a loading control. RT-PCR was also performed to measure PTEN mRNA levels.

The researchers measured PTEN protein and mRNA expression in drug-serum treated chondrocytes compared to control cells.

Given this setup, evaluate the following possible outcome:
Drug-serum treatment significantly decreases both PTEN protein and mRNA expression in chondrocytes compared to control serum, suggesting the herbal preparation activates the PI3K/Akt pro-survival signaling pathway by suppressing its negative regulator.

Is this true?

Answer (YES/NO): NO